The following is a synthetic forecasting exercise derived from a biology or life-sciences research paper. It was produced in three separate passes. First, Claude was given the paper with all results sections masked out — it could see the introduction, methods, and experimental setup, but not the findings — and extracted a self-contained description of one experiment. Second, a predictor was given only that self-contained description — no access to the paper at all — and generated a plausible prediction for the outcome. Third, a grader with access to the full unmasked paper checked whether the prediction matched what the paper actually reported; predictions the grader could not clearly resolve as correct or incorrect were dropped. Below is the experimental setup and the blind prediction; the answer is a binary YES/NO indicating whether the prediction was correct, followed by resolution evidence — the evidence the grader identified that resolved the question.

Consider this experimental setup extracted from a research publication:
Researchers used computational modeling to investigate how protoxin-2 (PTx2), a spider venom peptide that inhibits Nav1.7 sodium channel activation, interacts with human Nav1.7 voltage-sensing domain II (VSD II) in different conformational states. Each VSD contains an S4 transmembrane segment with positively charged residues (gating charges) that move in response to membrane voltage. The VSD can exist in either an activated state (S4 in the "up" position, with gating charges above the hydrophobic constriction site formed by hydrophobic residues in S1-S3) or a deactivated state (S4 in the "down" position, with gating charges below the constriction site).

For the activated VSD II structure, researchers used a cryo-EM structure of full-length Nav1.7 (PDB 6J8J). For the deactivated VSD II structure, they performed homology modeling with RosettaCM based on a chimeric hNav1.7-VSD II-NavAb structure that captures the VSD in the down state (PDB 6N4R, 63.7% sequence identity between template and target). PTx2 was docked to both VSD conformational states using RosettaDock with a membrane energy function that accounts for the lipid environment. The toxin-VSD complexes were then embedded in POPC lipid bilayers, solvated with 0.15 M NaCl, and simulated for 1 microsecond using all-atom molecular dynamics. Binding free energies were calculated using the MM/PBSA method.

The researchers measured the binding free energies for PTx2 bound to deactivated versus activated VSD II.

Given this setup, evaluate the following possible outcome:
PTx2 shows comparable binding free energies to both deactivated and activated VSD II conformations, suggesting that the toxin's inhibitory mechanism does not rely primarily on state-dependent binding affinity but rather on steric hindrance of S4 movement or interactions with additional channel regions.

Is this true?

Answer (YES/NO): NO